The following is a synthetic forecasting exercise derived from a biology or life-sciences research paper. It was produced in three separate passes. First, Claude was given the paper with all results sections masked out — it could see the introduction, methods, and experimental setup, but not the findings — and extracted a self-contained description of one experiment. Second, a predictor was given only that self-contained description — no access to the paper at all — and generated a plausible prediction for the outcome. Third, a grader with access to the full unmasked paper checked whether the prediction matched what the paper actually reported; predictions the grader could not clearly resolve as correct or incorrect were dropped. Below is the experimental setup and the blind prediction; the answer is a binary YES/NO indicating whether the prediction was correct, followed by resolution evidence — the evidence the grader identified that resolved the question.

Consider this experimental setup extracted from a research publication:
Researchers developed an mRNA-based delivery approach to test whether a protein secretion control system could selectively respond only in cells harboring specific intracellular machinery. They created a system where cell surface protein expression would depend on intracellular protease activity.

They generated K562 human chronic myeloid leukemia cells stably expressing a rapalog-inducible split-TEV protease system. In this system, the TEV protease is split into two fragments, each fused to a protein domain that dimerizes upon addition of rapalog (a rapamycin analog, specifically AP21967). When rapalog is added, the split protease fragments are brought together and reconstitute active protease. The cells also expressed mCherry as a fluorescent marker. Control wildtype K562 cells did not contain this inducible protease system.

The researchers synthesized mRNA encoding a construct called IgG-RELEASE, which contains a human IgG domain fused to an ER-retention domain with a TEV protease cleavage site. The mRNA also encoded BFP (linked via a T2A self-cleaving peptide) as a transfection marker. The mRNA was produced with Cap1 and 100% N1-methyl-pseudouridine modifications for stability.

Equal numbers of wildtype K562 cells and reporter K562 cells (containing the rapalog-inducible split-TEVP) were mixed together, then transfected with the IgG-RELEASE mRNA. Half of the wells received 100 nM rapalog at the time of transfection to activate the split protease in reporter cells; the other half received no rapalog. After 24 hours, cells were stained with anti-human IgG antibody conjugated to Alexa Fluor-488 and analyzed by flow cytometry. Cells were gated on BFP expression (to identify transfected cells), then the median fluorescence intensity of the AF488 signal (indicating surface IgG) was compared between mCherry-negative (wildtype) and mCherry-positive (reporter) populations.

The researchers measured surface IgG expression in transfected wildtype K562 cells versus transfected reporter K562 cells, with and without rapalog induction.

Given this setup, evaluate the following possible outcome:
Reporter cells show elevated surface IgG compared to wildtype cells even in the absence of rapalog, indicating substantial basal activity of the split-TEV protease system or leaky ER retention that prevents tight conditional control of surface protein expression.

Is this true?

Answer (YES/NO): NO